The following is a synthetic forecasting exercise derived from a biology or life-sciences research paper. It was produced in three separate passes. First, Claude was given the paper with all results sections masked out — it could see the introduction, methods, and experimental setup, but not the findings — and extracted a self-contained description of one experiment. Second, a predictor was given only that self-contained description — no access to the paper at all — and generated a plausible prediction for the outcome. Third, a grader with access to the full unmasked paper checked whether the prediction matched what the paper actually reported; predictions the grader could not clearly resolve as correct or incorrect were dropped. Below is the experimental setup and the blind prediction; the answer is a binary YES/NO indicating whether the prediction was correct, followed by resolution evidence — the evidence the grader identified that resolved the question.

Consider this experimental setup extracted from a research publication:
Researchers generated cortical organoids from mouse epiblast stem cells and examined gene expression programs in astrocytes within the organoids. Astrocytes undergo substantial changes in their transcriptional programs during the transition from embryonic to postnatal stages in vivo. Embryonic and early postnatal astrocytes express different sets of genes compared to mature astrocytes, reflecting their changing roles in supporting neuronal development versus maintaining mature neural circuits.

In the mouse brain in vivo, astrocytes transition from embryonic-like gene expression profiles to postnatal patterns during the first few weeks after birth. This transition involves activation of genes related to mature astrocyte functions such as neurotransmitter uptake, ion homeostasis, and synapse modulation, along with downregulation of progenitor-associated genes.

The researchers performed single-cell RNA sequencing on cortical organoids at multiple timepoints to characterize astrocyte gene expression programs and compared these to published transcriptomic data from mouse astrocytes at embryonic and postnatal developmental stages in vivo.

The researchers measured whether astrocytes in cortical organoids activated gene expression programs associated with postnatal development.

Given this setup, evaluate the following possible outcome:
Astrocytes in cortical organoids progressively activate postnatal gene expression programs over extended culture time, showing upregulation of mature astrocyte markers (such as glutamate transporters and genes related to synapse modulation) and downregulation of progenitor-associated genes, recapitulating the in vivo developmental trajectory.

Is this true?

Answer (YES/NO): YES